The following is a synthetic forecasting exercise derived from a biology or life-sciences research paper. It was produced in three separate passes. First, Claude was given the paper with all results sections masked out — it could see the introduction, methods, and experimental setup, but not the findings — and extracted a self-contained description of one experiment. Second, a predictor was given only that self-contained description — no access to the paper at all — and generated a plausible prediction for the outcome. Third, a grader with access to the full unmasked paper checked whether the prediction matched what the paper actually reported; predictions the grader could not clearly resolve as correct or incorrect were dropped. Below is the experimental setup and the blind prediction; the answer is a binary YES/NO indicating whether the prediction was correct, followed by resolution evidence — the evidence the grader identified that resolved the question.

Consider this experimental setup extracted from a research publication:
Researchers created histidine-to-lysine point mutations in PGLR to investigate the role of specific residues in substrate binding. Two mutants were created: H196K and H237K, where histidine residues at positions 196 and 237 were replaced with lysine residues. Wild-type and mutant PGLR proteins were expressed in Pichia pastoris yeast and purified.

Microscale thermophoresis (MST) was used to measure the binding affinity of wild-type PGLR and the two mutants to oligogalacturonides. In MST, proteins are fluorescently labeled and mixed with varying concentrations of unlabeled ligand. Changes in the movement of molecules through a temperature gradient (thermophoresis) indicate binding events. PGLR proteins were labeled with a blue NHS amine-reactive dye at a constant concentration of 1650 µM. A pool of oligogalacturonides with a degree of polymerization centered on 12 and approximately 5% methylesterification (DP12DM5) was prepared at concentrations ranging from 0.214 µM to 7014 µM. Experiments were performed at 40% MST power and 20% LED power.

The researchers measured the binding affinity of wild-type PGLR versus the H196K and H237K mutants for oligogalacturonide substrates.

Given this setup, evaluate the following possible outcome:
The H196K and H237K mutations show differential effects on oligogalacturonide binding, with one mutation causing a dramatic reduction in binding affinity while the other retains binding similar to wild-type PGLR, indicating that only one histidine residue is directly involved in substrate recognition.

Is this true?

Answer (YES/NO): NO